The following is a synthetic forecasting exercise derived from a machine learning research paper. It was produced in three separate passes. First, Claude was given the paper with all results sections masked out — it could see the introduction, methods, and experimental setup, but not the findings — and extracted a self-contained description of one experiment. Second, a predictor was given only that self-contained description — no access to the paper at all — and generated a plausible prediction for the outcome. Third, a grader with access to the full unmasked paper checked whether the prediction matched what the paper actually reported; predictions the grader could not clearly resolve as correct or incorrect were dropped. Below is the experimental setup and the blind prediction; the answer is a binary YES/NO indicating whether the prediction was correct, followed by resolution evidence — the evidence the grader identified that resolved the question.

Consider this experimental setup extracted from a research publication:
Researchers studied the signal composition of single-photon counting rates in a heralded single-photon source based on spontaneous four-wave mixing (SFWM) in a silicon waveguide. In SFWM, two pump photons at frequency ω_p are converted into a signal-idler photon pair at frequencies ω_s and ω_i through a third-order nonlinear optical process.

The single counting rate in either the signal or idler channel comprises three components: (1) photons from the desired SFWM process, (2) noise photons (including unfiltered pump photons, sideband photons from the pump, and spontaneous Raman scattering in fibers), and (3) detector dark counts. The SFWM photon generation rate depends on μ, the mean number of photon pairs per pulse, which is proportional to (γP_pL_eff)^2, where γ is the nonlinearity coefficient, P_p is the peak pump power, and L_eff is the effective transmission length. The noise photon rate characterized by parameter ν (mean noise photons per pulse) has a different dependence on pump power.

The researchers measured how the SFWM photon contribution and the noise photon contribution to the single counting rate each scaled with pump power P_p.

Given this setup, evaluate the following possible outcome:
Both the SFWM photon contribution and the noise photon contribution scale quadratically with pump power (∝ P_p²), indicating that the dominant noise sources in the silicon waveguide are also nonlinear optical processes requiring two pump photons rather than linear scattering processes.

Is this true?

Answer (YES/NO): NO